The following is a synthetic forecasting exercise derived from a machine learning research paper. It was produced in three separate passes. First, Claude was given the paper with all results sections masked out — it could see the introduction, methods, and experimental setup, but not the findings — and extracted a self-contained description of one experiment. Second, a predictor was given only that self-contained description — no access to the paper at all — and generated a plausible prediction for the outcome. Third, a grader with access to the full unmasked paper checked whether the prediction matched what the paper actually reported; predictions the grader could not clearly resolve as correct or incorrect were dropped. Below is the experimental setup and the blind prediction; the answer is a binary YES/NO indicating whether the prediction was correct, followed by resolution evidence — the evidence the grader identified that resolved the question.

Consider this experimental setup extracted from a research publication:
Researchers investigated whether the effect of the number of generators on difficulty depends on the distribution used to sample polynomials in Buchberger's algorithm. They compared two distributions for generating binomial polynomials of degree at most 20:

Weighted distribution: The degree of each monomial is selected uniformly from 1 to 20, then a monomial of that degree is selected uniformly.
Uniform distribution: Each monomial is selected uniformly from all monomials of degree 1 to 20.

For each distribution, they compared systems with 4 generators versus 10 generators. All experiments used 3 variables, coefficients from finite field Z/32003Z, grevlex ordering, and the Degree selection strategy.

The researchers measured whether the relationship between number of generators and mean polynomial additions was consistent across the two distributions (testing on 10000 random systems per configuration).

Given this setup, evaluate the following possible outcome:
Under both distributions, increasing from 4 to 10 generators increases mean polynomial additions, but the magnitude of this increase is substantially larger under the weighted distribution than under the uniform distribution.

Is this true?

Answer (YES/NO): NO